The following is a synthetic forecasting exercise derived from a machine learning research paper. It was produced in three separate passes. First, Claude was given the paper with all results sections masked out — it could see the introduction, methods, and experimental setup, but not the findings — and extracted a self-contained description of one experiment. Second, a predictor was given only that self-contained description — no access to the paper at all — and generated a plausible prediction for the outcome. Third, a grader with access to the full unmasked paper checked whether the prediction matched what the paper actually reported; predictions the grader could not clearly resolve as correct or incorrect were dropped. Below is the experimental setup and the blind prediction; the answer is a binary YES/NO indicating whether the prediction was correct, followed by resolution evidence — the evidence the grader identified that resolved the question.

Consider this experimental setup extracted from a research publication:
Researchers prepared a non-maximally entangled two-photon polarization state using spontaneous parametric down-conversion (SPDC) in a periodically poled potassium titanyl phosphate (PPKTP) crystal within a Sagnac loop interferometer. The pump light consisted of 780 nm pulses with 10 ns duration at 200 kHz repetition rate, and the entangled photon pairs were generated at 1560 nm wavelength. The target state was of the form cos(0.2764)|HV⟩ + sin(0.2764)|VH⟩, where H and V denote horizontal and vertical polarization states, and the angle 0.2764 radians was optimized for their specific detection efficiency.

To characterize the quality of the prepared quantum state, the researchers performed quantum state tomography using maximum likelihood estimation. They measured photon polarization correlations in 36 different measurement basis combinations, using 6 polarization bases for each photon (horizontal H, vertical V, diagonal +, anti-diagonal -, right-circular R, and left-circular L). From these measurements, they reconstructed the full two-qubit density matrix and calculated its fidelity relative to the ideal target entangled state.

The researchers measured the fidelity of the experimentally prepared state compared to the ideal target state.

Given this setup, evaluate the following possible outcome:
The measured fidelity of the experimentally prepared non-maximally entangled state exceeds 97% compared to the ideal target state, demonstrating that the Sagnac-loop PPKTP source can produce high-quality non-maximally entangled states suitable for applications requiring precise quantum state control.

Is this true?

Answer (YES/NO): YES